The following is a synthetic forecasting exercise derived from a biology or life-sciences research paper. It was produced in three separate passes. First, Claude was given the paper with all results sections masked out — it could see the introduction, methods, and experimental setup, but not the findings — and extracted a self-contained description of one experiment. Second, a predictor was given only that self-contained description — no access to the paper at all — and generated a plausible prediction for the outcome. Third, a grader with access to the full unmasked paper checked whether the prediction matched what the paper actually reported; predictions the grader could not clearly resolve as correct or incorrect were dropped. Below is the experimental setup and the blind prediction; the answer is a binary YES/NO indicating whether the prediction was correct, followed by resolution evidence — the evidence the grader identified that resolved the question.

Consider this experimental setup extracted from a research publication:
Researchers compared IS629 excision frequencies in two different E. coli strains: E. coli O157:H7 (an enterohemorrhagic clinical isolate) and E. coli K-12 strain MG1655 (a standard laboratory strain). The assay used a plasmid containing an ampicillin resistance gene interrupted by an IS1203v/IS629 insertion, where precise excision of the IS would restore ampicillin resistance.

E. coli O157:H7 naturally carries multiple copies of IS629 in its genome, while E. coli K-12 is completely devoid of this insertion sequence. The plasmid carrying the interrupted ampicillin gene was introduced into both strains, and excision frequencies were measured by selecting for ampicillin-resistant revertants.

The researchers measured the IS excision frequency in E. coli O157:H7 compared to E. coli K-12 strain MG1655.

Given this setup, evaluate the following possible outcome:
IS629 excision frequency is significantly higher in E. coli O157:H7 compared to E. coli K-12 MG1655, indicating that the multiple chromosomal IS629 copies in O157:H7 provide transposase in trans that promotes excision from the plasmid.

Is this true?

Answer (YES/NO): NO